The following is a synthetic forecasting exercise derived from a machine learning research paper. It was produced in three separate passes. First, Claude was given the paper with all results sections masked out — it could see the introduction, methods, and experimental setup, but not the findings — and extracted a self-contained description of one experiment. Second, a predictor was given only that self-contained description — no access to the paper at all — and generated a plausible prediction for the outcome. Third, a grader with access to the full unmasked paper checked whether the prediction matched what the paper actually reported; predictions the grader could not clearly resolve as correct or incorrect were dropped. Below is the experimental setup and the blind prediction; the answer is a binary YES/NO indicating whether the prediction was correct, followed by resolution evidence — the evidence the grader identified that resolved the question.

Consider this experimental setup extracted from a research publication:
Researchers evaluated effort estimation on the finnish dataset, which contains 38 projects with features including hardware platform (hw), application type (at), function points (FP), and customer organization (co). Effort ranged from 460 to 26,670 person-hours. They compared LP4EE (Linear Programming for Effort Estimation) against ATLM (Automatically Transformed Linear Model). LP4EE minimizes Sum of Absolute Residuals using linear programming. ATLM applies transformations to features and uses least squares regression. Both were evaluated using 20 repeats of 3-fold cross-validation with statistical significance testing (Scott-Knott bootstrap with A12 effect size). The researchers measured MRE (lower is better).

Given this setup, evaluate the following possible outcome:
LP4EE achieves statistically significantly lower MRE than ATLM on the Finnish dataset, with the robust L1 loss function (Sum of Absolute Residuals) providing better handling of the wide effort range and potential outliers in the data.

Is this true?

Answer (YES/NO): NO